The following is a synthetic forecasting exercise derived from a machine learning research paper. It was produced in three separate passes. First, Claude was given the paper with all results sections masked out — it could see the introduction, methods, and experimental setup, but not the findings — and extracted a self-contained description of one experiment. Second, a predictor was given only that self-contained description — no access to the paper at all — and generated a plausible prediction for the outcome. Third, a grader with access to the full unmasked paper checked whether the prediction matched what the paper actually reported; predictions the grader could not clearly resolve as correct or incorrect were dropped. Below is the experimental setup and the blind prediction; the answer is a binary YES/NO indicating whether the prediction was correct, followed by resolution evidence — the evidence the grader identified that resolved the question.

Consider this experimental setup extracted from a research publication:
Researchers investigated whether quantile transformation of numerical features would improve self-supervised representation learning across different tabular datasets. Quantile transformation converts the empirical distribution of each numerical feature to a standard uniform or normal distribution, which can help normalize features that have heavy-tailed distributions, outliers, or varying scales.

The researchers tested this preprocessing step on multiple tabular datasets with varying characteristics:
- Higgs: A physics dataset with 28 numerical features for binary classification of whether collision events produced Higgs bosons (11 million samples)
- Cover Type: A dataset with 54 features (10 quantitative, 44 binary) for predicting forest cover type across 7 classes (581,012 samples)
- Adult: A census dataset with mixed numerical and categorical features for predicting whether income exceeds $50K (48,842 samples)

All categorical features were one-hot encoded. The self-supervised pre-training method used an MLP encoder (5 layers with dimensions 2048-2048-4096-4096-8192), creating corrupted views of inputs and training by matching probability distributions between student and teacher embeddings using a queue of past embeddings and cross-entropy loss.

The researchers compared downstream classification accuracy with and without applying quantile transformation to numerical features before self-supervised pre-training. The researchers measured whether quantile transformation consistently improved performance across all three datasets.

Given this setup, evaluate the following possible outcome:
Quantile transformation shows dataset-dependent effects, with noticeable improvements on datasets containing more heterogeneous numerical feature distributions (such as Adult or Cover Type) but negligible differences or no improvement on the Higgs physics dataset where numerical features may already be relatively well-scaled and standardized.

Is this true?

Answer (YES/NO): NO